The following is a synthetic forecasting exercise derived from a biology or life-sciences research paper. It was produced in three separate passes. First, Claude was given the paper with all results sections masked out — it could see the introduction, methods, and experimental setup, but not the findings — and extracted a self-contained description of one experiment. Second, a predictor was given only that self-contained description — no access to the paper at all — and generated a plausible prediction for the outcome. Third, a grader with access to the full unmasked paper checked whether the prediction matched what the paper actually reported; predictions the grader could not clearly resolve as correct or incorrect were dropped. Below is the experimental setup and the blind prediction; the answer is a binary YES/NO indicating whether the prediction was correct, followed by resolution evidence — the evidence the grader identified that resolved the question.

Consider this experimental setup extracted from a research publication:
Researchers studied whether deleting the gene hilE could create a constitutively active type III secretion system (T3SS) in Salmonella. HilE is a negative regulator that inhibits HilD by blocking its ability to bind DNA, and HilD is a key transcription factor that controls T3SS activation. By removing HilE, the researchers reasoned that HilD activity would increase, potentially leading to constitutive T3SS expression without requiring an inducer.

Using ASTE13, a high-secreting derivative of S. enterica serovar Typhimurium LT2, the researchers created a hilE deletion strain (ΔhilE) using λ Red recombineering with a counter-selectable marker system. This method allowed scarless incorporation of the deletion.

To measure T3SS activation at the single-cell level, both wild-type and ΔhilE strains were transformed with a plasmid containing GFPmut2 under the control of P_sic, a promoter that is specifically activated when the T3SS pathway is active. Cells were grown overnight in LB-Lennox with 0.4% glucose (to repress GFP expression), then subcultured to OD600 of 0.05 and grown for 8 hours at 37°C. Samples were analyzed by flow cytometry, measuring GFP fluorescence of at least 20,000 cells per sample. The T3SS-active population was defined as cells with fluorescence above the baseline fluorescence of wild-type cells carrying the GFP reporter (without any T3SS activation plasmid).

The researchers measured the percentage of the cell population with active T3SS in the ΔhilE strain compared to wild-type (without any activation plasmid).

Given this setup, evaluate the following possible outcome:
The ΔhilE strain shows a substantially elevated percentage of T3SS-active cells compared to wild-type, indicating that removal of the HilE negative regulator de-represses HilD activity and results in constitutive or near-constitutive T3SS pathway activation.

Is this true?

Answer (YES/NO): YES